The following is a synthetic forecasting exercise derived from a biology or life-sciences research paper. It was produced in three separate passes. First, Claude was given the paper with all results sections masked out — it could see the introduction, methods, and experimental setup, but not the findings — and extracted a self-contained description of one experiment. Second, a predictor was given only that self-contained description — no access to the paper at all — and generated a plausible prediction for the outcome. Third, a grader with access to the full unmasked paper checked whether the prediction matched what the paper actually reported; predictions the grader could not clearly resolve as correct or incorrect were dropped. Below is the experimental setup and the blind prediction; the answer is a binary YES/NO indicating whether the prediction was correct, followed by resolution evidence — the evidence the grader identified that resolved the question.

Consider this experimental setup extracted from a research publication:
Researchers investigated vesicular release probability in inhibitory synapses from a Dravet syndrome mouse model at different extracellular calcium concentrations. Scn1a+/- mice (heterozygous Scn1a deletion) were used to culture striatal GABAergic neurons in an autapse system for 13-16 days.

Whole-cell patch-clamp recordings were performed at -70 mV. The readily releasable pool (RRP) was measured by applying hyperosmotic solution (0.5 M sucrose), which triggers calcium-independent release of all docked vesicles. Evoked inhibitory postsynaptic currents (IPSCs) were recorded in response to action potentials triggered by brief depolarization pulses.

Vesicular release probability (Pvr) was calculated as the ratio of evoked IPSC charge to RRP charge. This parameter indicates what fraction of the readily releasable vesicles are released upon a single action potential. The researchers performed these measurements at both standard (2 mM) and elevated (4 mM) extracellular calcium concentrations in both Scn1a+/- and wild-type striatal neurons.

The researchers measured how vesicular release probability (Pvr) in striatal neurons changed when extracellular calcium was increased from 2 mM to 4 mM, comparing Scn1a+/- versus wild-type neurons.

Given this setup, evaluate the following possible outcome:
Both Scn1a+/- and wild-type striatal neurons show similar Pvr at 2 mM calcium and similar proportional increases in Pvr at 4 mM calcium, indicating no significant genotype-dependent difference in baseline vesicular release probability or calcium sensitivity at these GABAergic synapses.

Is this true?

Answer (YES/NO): NO